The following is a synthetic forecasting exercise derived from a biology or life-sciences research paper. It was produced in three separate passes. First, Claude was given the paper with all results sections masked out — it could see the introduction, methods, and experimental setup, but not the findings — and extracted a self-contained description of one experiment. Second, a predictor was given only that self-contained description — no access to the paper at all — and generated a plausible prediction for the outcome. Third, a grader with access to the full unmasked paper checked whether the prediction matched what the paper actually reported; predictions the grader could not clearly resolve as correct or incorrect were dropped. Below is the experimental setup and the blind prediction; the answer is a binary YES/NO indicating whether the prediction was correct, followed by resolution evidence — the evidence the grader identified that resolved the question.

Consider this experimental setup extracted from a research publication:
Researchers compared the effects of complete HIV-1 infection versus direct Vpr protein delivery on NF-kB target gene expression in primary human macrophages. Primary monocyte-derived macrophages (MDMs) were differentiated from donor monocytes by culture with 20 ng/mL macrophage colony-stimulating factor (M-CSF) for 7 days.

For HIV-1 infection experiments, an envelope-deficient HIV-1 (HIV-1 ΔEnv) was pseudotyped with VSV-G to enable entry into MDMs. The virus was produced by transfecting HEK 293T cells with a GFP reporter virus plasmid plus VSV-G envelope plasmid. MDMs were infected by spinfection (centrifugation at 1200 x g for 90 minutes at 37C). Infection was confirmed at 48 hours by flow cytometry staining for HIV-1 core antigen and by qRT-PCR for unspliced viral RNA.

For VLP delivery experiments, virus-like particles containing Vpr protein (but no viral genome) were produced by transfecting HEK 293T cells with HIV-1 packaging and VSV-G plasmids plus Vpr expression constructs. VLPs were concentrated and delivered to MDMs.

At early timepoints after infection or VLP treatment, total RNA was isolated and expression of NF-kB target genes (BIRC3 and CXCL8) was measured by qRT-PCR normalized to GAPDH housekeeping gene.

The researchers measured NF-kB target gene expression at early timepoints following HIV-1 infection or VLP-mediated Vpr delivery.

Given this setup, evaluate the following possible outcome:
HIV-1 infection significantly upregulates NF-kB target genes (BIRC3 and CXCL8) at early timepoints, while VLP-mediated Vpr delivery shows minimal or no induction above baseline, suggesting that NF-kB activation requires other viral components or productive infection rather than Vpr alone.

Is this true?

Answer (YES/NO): NO